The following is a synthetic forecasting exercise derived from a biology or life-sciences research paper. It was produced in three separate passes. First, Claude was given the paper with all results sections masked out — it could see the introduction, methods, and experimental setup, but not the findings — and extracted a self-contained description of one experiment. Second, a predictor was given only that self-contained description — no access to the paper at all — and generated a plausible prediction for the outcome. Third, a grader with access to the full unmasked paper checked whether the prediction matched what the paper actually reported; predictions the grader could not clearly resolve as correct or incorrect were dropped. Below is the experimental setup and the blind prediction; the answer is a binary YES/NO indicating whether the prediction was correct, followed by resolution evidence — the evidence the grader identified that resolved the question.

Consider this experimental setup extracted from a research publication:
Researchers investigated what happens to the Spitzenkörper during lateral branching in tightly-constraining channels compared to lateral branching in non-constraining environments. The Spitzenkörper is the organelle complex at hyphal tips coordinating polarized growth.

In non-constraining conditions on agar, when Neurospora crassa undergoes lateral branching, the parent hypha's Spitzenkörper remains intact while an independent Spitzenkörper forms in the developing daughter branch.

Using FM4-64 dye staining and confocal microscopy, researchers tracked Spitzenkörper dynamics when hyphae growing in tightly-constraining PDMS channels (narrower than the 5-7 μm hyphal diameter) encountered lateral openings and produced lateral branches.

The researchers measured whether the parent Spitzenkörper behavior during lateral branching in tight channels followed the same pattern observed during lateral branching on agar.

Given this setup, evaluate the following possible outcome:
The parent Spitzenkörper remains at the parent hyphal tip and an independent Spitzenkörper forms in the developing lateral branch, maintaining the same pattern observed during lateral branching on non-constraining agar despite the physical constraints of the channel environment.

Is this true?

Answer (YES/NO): YES